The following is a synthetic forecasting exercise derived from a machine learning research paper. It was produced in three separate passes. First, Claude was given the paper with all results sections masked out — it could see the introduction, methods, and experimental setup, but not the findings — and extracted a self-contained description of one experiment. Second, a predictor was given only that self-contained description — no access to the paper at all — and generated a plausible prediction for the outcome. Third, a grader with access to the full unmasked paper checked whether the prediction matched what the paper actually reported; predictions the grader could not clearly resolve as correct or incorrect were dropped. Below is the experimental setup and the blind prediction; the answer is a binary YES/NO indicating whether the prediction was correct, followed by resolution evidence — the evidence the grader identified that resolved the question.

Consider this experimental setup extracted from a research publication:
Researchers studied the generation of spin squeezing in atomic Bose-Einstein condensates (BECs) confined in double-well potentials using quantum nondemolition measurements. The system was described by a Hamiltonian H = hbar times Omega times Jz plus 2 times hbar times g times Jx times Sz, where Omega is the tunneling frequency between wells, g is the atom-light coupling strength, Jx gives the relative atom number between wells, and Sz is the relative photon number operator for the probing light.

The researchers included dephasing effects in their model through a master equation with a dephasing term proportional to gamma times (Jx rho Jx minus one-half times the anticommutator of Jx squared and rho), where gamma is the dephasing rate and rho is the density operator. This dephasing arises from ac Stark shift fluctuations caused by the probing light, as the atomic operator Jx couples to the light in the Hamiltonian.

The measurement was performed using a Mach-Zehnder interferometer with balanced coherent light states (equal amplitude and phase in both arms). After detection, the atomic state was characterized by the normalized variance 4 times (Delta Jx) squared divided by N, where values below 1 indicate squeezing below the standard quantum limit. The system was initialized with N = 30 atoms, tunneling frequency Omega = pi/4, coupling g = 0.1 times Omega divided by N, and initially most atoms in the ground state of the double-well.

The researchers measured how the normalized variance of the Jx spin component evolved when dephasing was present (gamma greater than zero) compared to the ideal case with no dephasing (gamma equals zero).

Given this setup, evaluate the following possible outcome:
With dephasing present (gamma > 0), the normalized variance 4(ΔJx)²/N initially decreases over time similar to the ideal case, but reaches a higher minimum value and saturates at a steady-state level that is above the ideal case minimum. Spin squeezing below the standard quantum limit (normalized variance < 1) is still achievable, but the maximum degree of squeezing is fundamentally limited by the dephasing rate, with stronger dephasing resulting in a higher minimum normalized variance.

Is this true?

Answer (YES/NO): NO